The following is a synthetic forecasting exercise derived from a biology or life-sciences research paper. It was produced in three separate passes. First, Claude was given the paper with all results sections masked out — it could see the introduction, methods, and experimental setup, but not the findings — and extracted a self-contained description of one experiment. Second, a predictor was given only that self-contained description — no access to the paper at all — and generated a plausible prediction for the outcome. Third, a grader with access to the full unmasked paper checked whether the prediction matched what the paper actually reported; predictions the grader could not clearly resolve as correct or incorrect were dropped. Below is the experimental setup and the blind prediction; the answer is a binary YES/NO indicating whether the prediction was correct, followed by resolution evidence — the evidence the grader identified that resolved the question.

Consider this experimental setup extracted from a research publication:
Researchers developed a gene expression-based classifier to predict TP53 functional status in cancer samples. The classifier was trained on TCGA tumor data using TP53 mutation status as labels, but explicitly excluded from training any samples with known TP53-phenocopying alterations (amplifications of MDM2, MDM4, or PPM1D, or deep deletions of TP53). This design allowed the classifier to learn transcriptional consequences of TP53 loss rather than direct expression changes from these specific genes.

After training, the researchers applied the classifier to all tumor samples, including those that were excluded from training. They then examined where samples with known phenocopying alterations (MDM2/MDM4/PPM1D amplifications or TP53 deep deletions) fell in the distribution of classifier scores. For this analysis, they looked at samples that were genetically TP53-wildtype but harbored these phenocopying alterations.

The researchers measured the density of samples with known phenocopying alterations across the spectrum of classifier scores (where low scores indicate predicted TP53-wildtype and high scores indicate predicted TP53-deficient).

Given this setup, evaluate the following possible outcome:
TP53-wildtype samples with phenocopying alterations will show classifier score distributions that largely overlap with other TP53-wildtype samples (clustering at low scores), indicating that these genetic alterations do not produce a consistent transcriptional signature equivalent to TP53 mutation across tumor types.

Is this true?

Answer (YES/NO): NO